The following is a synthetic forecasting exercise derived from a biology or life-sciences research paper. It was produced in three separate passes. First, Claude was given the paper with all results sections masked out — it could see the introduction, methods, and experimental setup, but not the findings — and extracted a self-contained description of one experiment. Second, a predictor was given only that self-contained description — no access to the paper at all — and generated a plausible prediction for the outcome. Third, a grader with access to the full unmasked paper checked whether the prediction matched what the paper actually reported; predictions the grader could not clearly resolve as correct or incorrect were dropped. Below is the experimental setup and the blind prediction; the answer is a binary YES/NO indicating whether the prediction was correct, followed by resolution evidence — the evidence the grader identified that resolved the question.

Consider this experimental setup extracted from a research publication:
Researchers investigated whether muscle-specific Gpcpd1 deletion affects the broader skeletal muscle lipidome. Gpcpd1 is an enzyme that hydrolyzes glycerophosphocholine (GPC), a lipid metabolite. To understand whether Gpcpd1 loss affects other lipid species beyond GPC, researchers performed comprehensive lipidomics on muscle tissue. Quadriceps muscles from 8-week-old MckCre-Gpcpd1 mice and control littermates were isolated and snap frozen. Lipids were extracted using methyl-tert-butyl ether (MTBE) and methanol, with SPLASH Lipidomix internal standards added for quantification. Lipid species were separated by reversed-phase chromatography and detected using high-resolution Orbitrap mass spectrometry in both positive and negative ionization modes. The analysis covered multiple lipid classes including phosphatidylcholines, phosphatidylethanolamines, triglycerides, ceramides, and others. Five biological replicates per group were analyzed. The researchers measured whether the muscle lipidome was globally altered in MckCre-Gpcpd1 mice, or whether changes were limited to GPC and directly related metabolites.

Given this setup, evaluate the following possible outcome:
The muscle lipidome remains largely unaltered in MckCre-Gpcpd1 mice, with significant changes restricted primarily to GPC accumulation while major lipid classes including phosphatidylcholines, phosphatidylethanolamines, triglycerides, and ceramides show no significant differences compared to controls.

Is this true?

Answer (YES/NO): YES